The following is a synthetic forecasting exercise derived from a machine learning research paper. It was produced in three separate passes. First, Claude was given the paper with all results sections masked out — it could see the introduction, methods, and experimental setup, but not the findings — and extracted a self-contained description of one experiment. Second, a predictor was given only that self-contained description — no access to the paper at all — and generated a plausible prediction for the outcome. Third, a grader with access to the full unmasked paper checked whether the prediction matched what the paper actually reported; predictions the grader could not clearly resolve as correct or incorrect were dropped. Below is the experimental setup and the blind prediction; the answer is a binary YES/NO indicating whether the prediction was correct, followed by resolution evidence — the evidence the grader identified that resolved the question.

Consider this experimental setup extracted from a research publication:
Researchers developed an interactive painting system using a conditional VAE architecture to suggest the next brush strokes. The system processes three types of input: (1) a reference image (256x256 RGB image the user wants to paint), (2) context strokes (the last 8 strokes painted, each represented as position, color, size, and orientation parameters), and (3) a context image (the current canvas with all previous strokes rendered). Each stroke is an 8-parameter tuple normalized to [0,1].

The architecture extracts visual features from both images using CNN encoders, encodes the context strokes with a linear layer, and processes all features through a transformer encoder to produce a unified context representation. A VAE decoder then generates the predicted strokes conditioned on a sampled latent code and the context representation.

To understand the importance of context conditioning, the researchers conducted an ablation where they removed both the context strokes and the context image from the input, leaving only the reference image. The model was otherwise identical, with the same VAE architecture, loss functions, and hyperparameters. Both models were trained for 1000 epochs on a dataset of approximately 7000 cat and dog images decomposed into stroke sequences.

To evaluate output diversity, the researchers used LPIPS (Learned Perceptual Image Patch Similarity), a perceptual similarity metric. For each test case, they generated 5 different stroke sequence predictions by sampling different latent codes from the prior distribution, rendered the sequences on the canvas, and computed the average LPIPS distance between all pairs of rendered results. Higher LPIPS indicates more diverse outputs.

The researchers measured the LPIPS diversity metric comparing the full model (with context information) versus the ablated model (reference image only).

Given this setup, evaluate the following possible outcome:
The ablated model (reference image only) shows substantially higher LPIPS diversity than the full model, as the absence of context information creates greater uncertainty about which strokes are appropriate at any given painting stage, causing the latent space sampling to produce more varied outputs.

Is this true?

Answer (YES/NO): YES